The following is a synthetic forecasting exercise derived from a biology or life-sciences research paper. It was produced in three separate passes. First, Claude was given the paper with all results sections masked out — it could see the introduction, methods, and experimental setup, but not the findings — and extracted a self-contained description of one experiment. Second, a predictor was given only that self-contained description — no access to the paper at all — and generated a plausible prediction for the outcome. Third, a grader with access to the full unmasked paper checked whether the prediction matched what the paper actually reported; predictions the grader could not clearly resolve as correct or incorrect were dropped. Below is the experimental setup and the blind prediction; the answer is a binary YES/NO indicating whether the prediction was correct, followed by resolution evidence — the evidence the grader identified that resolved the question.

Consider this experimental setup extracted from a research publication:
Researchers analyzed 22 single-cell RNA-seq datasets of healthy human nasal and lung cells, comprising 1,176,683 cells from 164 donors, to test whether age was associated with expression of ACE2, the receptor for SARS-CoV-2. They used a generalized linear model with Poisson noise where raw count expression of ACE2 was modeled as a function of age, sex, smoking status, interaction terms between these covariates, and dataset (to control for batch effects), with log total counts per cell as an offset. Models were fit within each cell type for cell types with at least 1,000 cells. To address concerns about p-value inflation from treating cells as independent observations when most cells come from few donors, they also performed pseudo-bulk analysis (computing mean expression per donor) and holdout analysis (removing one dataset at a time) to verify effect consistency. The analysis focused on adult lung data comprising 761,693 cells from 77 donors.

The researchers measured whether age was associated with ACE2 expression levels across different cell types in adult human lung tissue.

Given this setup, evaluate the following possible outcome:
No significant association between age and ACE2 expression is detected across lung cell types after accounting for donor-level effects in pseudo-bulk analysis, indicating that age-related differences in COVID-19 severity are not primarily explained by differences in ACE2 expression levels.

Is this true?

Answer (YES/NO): NO